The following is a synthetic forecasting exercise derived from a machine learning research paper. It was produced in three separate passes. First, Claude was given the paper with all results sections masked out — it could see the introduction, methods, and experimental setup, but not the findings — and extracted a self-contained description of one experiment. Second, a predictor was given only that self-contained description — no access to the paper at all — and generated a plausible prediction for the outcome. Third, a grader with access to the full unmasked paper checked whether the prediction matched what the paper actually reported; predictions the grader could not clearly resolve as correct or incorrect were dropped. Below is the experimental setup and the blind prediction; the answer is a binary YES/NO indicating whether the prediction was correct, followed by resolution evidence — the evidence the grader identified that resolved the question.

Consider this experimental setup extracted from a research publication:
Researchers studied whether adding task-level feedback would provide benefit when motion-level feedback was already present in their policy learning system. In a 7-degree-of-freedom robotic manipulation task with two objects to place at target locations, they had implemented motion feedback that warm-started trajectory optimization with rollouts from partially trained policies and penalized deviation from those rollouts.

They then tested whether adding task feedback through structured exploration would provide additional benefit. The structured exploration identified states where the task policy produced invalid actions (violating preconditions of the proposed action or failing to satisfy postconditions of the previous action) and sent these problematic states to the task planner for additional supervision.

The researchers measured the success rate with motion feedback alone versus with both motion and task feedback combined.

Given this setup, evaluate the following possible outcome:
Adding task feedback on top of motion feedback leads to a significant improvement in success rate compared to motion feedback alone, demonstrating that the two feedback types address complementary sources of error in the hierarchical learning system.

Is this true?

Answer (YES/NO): NO